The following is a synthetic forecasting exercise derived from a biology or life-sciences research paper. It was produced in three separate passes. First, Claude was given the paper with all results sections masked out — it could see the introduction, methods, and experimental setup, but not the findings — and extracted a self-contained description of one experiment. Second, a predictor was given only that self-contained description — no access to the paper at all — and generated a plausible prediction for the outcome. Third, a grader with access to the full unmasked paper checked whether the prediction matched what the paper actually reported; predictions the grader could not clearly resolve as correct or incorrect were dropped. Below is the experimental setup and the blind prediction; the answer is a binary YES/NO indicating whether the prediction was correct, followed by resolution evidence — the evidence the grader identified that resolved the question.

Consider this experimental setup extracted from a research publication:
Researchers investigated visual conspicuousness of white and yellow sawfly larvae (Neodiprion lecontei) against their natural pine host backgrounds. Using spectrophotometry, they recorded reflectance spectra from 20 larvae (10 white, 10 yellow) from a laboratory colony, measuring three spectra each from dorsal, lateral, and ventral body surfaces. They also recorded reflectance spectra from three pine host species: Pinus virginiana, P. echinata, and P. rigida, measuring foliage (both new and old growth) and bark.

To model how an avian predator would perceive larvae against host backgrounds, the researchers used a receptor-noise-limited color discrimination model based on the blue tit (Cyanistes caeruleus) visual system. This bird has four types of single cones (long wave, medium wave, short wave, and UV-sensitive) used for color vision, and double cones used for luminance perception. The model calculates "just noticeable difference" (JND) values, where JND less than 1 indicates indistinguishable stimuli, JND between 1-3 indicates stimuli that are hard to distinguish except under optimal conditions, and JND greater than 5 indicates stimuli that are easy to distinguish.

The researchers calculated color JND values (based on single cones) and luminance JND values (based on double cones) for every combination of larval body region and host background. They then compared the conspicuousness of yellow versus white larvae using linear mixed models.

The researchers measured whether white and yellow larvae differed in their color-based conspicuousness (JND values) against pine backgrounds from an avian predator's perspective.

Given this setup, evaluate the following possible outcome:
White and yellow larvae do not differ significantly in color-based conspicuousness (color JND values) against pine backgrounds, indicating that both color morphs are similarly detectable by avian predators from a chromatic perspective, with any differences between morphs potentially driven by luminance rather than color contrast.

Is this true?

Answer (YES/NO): YES